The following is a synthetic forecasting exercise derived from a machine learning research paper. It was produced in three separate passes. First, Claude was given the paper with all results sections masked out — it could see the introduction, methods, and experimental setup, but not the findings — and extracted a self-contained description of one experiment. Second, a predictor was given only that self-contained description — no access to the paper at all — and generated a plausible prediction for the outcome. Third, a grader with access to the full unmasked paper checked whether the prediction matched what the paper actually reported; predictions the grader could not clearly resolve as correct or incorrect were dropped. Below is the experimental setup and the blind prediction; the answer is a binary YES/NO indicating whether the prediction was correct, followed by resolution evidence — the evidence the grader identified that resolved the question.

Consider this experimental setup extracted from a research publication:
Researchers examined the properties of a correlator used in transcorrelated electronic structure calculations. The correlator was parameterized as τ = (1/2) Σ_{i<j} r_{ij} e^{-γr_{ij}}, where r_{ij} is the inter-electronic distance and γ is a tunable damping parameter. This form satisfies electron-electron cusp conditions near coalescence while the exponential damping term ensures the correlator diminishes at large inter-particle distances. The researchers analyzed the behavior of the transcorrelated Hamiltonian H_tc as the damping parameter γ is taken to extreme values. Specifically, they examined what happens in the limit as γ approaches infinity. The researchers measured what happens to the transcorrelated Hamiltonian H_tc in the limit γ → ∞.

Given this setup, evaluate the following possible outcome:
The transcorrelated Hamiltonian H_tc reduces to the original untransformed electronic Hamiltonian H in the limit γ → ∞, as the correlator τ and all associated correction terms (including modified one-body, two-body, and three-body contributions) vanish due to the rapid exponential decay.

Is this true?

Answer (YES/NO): YES